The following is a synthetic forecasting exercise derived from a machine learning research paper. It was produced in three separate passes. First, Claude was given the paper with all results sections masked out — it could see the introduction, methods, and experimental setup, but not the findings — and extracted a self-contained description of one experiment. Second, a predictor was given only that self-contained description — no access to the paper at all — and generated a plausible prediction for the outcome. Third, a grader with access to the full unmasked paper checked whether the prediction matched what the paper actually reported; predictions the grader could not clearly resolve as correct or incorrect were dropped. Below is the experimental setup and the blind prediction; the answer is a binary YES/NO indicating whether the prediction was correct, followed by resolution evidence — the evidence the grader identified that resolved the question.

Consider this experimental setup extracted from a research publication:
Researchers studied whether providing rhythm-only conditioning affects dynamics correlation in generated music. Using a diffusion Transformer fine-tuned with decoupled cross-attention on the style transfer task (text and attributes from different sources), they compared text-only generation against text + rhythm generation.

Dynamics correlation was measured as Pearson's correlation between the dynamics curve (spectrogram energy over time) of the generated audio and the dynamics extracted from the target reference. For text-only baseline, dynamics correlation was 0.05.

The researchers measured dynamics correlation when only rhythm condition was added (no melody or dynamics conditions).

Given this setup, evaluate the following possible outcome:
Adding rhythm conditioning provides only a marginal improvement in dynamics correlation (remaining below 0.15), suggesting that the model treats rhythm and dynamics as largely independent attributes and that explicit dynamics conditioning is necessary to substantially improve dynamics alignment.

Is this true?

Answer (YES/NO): NO